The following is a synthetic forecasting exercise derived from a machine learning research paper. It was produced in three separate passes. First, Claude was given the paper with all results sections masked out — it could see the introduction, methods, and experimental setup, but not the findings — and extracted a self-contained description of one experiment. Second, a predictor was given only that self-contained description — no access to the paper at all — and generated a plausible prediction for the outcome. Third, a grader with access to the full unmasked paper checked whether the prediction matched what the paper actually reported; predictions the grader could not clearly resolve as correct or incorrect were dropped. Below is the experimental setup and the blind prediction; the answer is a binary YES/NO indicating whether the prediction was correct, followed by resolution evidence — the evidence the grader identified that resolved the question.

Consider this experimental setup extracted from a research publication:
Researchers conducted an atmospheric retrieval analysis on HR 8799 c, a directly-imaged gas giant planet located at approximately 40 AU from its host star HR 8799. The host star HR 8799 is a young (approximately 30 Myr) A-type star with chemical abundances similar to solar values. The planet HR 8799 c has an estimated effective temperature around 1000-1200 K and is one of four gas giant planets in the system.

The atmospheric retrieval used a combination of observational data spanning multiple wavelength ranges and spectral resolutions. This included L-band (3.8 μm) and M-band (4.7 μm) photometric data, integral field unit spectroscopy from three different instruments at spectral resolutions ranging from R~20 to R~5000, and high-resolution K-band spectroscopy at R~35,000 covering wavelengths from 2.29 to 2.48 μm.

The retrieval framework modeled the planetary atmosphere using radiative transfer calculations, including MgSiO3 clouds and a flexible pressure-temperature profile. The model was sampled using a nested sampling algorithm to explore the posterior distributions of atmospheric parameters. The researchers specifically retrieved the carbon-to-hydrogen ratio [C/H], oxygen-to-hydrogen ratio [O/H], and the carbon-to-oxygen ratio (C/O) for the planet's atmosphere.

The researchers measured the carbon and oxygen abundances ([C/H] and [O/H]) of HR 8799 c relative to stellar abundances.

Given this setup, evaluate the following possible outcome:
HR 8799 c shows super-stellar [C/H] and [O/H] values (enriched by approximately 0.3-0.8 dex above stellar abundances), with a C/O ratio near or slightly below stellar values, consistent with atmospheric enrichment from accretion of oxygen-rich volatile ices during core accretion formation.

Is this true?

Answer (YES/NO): NO